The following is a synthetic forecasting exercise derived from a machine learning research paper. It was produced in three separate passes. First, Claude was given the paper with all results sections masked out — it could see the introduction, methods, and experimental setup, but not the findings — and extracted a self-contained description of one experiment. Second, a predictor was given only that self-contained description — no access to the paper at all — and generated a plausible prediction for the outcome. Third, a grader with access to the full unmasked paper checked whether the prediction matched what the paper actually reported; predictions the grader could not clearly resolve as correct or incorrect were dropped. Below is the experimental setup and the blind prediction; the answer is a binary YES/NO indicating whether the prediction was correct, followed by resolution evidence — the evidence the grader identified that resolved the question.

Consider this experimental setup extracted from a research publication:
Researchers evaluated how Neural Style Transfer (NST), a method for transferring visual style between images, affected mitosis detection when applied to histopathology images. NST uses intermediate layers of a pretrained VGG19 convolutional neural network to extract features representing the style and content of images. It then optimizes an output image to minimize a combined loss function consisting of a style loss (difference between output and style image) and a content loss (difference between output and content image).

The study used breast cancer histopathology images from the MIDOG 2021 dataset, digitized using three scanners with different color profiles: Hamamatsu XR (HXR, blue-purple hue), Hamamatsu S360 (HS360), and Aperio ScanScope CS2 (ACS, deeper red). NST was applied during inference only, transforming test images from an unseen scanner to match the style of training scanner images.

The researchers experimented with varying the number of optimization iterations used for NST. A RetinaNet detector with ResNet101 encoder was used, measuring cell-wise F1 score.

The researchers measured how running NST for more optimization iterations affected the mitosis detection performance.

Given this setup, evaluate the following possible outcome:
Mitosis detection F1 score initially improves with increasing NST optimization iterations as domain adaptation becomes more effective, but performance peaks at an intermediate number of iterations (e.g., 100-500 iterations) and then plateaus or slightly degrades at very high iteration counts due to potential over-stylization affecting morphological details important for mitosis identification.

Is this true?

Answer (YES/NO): NO